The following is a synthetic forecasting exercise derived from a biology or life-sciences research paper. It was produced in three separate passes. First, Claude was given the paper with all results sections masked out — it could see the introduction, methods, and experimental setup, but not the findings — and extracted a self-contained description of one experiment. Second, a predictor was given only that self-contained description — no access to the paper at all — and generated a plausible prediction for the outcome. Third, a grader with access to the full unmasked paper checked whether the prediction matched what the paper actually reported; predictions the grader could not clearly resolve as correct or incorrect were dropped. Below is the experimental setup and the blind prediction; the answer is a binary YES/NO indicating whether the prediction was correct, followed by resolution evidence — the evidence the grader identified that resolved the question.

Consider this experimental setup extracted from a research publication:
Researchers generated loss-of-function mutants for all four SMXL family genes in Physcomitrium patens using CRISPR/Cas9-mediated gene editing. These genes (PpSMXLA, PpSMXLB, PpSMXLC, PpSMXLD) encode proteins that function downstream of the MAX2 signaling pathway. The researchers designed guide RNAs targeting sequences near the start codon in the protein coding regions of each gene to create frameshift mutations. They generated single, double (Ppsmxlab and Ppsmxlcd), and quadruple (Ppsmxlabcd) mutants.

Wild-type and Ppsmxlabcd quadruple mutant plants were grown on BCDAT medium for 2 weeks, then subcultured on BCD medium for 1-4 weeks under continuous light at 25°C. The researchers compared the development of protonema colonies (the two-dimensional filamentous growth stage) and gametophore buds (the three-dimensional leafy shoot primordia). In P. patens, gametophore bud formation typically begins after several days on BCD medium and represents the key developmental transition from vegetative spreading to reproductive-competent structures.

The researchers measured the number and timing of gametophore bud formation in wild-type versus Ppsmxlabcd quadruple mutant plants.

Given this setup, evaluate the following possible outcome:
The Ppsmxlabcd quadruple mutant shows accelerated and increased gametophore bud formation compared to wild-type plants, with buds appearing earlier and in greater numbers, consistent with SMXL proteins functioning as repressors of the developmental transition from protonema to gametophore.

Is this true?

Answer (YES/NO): NO